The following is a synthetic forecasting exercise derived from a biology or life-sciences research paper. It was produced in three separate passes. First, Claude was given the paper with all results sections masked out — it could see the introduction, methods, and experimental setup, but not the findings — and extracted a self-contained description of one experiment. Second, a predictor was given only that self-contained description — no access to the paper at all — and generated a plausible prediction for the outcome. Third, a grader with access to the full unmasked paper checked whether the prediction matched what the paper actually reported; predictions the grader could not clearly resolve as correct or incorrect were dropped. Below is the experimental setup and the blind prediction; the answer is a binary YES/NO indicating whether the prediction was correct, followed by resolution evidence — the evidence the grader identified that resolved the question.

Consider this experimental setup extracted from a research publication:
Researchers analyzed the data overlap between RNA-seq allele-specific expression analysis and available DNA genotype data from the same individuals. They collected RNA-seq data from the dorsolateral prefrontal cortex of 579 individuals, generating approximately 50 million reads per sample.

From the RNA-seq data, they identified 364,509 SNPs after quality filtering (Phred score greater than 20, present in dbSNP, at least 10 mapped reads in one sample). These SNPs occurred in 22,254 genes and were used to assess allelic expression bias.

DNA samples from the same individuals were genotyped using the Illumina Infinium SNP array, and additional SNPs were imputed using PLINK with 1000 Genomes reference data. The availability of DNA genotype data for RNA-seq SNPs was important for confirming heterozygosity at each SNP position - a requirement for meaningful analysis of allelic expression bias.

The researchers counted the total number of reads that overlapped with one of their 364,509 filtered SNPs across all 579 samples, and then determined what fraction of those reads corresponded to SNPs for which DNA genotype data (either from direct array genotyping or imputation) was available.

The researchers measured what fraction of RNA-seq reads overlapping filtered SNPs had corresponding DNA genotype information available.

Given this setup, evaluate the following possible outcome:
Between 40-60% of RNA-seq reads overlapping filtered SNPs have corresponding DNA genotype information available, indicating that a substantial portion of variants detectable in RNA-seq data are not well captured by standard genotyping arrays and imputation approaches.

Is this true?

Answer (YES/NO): NO